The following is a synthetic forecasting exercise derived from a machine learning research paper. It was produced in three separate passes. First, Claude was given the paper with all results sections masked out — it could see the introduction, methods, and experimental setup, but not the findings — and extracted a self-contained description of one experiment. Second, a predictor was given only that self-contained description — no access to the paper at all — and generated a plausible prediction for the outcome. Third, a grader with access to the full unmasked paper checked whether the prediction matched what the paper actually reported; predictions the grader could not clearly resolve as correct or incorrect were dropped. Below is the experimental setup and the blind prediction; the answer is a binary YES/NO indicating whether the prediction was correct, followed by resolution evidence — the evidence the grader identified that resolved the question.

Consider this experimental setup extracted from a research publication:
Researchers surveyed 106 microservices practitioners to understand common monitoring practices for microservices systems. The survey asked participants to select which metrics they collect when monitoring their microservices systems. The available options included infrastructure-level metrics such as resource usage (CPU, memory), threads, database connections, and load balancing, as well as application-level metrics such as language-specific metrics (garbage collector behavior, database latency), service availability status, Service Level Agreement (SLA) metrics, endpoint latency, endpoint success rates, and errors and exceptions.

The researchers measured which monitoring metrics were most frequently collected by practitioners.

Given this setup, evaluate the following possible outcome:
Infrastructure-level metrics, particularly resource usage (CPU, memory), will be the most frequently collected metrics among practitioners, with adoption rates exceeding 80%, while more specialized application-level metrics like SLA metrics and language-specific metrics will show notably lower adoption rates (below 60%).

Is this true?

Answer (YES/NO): NO